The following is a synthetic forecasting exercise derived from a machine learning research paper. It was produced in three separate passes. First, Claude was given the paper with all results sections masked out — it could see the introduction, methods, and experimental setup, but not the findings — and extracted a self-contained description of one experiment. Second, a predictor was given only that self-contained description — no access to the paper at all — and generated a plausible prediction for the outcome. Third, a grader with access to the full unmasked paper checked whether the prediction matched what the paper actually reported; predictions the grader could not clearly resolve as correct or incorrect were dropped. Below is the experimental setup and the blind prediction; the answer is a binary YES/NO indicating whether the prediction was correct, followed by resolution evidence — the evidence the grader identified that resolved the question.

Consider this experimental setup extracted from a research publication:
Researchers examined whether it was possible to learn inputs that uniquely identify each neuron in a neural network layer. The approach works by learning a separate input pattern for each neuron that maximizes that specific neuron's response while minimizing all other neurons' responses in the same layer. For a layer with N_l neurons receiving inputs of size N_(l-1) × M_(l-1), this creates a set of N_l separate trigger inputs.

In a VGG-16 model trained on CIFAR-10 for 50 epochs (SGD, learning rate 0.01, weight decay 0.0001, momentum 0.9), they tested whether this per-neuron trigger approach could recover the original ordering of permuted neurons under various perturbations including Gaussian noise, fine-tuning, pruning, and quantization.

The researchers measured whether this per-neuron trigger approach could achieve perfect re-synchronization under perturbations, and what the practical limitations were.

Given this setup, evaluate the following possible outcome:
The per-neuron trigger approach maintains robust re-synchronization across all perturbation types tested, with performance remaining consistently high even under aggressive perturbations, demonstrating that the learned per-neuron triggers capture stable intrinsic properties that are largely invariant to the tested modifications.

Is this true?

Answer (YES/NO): YES